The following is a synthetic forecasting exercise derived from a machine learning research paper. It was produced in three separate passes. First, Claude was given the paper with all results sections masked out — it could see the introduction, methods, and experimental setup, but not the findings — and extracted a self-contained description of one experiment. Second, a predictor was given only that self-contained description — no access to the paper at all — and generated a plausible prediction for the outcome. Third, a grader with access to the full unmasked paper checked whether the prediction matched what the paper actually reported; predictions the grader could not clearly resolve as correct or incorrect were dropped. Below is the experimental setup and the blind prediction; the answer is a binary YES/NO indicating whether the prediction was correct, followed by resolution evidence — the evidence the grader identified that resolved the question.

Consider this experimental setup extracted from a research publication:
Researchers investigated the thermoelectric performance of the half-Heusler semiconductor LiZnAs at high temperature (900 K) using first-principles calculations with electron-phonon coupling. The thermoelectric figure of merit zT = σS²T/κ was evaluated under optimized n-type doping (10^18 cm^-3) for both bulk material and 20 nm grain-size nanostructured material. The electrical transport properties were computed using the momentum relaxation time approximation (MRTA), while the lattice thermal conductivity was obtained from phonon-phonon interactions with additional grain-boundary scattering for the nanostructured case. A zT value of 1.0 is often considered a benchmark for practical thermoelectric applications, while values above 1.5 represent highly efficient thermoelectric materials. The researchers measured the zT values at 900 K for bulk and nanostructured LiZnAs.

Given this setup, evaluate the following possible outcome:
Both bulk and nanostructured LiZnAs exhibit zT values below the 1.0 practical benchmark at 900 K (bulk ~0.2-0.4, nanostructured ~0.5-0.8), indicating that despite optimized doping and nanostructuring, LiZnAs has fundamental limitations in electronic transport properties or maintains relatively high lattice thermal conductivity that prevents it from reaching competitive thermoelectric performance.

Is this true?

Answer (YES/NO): NO